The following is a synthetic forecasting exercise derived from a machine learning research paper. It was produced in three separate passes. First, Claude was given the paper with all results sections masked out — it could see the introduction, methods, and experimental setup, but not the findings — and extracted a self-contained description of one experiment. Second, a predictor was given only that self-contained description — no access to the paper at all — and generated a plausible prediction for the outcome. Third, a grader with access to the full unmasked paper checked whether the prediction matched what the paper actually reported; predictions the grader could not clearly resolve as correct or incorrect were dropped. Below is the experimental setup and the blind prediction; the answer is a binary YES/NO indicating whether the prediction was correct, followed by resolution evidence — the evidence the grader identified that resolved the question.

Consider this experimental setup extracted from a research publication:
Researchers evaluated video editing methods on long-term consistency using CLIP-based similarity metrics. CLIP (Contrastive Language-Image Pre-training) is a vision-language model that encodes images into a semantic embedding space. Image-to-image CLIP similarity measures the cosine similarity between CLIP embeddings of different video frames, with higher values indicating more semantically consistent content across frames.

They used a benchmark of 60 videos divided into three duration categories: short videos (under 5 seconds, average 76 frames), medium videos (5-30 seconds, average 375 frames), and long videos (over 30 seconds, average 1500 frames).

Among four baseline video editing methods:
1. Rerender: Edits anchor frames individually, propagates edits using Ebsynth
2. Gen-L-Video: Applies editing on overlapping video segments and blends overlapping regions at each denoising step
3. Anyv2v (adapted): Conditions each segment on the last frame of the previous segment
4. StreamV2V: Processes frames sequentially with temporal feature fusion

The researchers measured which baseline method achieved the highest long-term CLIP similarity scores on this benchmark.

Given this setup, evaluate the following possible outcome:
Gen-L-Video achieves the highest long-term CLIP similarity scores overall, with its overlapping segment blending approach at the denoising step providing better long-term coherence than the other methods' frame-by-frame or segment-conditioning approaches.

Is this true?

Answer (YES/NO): YES